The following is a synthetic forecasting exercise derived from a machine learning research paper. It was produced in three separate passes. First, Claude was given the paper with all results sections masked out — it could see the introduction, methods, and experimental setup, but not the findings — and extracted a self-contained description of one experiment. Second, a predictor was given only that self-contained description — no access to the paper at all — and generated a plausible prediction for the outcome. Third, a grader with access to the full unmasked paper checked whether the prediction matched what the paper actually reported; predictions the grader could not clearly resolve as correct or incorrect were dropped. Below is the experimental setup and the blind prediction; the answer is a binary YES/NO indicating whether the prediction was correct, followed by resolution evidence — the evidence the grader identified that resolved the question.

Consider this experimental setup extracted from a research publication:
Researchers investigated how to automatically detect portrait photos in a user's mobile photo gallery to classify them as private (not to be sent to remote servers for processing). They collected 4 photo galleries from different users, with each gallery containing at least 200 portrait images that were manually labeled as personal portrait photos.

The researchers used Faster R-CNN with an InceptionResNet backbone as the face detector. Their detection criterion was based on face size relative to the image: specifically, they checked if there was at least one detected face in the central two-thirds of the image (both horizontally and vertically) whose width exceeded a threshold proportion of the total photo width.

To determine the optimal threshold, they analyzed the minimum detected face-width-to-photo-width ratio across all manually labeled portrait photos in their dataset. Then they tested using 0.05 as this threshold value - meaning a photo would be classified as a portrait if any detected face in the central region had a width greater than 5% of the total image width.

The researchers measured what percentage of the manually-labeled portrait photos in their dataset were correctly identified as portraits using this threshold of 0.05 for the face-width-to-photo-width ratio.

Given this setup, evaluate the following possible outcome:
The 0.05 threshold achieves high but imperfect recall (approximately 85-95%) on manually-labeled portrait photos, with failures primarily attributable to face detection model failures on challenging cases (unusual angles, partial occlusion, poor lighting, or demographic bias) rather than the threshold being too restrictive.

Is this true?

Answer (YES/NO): NO